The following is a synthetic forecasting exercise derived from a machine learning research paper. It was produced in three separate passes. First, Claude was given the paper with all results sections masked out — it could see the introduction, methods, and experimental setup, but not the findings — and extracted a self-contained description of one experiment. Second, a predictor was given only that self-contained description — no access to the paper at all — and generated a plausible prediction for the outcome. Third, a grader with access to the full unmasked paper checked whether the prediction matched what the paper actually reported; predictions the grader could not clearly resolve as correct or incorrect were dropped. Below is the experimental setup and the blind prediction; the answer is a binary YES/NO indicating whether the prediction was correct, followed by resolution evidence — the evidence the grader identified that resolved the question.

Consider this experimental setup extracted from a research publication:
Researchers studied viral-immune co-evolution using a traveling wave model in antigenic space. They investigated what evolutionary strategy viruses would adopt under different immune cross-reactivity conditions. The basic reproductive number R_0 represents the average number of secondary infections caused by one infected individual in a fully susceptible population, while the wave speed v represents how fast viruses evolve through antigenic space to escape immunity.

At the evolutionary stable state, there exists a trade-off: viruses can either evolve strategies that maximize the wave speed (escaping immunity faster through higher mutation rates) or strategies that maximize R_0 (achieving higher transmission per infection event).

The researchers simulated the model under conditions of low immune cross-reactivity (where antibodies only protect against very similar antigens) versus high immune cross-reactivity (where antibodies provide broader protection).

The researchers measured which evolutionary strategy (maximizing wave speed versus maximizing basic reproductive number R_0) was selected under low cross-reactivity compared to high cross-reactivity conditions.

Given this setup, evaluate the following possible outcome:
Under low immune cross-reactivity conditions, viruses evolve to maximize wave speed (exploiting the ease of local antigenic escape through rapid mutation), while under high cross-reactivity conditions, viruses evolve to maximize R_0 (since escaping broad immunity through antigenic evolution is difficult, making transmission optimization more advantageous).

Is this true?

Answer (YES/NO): YES